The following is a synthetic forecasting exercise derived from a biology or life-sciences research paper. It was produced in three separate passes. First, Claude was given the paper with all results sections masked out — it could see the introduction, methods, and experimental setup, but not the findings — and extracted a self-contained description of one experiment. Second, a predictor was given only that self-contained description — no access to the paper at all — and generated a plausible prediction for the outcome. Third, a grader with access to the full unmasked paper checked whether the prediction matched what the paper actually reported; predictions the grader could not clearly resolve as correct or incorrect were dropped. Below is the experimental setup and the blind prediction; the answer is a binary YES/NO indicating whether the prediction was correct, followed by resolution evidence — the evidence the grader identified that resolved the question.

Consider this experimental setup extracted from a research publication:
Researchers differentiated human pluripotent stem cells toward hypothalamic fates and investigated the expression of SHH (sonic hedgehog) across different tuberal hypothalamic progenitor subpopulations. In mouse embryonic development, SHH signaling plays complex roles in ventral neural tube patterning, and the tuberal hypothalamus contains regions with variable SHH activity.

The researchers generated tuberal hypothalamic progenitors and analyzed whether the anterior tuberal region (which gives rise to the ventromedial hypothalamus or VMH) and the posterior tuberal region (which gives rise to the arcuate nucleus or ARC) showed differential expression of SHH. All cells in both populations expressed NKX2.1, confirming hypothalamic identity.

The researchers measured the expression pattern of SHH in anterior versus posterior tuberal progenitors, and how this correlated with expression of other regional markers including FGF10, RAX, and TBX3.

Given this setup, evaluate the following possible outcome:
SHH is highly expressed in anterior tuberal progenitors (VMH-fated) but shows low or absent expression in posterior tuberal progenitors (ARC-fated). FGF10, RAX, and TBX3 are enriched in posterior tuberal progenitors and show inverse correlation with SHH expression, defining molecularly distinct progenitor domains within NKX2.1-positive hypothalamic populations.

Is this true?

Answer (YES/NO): YES